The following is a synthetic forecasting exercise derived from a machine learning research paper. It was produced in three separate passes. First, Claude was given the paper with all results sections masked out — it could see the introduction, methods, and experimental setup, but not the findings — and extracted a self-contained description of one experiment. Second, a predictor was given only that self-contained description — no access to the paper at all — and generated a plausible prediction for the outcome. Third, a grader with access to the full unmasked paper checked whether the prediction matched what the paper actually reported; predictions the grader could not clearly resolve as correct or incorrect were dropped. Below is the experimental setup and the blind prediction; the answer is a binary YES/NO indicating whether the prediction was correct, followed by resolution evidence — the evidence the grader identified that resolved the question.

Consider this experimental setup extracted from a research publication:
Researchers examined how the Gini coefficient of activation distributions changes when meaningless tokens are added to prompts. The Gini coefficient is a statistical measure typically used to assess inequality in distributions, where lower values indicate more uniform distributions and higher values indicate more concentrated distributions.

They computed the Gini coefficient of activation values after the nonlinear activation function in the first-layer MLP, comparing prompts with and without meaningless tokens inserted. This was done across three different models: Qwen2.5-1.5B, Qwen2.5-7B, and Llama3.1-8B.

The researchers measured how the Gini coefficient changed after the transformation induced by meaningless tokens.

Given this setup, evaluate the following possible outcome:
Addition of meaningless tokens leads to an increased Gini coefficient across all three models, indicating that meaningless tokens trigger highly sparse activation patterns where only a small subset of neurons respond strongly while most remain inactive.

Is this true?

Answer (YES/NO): NO